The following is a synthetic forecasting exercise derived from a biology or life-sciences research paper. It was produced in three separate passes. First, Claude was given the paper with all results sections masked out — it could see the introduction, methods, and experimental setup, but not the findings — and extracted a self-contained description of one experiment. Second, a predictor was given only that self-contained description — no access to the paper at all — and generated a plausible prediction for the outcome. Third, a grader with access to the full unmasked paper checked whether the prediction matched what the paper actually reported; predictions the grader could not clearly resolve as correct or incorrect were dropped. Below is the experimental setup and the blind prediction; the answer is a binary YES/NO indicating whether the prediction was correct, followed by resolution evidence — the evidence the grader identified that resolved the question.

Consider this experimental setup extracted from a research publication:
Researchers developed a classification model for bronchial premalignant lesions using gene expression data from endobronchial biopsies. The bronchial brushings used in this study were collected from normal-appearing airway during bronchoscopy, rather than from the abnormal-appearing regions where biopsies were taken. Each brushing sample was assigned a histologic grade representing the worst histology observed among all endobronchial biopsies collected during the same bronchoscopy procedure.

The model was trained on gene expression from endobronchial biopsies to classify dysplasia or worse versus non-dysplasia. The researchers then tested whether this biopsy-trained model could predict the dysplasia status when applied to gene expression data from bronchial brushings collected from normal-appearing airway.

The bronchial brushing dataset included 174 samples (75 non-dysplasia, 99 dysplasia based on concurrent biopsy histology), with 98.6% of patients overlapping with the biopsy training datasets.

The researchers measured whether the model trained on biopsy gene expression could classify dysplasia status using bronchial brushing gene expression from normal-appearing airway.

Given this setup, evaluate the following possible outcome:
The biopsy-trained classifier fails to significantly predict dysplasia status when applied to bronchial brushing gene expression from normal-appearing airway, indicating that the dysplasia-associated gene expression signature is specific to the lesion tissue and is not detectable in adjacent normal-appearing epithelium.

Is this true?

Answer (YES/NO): NO